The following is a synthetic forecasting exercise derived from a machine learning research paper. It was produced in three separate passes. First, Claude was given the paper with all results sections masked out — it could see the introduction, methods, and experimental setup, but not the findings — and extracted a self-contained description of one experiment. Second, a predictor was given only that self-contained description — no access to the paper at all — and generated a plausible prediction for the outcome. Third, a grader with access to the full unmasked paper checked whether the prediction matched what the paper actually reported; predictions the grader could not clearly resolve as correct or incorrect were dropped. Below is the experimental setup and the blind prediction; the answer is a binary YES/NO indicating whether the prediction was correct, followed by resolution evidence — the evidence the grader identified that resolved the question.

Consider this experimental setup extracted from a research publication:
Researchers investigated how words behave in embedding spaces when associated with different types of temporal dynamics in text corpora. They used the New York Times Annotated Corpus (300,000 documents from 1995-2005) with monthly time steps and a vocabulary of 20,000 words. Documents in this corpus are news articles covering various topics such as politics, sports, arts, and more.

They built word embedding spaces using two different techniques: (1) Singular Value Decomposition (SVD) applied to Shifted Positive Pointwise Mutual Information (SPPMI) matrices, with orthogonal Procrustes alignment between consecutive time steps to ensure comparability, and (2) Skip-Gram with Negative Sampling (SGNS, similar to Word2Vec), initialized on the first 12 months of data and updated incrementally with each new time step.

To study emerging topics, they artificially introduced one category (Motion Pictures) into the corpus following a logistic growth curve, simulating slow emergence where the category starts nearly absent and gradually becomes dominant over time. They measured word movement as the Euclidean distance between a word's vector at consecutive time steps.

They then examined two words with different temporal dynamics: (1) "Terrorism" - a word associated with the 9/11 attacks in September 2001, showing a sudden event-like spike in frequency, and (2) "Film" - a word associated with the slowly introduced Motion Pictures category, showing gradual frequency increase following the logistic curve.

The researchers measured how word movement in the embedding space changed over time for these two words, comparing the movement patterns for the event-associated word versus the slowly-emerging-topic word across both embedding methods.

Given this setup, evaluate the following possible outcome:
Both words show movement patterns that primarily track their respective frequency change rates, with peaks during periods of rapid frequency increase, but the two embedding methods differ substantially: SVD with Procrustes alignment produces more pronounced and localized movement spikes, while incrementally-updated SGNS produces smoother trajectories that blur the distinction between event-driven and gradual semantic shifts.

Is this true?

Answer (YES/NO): NO